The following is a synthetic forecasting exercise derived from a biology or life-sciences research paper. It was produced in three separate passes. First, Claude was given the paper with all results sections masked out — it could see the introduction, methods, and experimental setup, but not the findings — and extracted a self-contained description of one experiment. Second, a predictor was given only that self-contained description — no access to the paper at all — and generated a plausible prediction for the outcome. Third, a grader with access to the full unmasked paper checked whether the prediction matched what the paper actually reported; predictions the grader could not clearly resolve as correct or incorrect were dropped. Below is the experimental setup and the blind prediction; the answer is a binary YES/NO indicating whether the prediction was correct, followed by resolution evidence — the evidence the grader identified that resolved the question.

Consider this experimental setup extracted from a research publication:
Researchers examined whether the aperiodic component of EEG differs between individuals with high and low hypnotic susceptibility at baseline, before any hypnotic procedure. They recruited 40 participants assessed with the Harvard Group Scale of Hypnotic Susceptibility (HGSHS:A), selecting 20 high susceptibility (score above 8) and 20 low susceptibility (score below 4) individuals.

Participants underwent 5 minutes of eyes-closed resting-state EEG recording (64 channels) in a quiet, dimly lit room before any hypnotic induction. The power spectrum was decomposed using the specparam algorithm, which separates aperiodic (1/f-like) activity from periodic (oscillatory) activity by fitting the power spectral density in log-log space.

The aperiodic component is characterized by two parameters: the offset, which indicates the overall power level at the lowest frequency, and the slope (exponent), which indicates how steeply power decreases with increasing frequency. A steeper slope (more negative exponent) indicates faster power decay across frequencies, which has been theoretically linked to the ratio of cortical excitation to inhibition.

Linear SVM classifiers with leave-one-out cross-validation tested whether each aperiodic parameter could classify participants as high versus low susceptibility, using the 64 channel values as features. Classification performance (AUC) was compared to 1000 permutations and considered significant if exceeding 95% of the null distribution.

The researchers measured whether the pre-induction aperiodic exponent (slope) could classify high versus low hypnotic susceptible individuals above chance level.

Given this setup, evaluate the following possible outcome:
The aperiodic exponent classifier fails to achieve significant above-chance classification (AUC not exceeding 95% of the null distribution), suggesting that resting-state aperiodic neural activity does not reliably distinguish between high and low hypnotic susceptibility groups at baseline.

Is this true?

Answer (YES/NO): NO